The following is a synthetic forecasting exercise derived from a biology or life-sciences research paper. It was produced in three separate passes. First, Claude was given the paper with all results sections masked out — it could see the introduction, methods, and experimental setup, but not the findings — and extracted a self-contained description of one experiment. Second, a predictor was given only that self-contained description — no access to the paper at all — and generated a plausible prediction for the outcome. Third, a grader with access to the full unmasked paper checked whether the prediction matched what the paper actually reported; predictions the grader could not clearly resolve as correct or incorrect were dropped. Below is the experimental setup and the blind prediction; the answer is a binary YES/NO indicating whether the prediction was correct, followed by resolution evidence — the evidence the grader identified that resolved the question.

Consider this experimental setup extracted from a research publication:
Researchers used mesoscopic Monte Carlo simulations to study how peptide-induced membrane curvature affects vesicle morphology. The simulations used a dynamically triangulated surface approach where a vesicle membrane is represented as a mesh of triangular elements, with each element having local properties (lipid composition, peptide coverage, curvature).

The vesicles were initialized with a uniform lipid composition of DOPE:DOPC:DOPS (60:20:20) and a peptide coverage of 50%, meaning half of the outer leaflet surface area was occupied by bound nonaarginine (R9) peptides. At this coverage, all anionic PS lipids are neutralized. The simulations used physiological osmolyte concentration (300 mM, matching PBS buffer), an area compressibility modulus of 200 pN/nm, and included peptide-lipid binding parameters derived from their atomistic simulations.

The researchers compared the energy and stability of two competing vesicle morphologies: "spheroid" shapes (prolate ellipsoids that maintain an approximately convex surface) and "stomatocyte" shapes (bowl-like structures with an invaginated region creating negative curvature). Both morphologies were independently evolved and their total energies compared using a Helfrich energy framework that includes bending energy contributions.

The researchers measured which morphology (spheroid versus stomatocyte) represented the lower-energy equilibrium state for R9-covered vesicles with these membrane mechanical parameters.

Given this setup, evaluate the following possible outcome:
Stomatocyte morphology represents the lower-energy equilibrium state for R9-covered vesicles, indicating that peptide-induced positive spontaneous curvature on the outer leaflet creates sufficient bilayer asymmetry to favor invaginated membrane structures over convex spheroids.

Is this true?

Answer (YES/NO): NO